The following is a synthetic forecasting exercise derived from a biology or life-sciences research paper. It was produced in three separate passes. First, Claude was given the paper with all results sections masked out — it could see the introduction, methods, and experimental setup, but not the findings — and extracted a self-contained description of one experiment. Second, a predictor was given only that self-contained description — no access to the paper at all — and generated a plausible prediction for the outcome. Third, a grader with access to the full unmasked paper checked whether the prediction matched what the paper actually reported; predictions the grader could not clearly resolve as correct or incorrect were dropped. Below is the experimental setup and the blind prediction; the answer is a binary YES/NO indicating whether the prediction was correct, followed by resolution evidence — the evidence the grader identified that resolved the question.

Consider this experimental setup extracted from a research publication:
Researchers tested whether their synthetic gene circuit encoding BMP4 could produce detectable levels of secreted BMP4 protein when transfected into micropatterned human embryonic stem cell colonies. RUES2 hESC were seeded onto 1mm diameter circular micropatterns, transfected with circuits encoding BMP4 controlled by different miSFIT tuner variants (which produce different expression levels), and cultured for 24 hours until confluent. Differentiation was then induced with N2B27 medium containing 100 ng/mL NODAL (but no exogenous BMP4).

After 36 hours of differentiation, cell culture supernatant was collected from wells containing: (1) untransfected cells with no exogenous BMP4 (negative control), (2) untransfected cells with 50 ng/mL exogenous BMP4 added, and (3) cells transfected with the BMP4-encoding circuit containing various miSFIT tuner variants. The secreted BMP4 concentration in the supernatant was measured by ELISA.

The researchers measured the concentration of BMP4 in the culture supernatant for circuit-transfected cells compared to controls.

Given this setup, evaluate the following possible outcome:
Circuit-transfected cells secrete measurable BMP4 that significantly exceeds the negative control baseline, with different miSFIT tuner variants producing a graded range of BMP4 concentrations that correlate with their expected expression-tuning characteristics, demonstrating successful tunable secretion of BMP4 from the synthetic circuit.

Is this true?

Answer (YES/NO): YES